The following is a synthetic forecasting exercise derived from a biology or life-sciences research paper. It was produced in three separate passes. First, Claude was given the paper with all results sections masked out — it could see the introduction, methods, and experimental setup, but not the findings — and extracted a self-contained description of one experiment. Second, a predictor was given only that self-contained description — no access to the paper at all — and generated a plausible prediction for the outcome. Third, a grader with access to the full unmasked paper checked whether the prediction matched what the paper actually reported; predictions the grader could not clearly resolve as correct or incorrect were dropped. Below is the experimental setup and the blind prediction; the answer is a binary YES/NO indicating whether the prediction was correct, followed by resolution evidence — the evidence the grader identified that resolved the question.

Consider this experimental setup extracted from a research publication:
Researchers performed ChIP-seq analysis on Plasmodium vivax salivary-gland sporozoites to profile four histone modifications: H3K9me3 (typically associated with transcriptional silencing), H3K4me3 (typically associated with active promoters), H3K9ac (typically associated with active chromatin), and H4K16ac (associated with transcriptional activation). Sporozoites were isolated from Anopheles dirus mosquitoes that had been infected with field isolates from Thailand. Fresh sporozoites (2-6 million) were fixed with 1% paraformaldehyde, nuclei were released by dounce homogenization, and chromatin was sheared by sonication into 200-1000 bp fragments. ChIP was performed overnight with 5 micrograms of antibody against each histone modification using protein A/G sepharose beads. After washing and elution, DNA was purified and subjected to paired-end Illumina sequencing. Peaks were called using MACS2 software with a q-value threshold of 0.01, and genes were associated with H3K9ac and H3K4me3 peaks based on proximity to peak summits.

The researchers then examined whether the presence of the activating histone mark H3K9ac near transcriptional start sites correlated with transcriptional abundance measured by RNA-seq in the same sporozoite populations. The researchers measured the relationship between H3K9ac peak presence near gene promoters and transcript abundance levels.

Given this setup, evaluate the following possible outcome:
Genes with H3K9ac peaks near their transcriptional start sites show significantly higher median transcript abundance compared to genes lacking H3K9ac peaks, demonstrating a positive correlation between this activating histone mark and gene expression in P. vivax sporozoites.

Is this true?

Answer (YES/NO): YES